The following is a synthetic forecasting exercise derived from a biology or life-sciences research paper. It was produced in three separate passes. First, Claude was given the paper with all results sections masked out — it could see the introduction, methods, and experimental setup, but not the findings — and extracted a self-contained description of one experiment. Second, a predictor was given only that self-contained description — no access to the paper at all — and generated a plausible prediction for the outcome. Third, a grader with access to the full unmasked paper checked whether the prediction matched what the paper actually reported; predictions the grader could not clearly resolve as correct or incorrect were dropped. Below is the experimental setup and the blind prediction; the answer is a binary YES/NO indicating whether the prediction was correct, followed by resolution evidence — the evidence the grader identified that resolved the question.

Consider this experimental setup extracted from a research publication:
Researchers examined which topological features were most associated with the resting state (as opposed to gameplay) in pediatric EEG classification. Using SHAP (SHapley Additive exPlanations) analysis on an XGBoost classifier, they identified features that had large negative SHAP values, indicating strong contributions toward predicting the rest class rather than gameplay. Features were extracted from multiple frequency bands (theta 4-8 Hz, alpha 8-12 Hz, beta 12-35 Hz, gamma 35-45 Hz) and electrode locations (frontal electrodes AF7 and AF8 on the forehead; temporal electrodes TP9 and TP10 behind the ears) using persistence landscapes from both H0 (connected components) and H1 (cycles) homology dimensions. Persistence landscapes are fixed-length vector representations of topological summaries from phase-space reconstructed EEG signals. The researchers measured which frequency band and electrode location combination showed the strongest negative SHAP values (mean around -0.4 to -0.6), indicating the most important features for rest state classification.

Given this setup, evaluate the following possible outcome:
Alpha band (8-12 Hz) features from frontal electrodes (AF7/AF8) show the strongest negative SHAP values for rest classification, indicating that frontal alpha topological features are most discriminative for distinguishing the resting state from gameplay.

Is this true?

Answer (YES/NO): NO